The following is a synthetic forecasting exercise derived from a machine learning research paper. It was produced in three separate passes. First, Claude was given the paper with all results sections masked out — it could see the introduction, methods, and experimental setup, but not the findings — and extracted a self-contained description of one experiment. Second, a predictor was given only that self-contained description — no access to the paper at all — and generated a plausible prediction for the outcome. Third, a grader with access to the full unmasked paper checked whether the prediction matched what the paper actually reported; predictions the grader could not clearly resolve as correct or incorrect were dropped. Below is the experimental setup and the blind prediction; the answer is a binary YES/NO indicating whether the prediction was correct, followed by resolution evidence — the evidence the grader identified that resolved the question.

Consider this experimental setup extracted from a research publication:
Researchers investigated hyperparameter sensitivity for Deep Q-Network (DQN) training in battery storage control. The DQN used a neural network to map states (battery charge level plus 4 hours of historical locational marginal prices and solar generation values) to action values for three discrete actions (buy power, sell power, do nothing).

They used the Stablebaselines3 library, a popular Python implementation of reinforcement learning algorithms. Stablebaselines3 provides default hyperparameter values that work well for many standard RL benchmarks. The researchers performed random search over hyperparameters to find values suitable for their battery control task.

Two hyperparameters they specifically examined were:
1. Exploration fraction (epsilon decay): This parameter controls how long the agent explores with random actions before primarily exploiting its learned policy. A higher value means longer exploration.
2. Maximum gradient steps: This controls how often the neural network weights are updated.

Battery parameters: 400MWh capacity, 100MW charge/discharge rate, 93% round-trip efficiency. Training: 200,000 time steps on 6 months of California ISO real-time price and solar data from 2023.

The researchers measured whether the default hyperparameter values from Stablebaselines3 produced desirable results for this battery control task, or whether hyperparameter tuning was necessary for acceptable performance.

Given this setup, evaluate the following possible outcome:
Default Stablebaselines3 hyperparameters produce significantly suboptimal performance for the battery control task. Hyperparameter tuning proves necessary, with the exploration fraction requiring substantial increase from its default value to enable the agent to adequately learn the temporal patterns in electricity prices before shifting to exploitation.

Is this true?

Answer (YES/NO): NO